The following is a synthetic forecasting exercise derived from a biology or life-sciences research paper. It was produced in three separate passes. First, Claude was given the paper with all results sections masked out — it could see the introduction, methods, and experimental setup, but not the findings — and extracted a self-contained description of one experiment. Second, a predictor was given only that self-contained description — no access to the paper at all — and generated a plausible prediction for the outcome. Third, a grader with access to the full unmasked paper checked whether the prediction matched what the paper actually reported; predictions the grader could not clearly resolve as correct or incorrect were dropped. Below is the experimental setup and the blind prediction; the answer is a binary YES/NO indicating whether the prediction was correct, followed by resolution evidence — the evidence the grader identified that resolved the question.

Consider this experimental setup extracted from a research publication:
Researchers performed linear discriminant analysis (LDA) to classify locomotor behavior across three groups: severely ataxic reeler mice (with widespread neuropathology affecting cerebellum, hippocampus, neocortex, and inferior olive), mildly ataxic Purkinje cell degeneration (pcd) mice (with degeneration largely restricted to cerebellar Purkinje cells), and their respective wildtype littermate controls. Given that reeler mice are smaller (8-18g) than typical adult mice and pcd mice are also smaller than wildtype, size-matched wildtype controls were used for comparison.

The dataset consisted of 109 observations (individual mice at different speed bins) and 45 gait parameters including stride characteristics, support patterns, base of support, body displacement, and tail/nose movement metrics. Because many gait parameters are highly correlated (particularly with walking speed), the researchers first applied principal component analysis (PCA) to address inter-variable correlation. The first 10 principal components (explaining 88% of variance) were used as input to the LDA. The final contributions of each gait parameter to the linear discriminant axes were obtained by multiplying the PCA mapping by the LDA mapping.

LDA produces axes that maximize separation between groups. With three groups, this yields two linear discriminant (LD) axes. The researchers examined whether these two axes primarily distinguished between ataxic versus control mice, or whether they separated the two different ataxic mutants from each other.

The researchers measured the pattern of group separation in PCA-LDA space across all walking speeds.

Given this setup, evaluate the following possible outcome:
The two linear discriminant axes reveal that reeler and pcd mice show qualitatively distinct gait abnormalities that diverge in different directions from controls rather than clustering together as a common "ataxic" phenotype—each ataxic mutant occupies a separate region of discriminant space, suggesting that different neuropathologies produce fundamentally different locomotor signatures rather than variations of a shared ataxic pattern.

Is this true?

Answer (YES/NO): NO